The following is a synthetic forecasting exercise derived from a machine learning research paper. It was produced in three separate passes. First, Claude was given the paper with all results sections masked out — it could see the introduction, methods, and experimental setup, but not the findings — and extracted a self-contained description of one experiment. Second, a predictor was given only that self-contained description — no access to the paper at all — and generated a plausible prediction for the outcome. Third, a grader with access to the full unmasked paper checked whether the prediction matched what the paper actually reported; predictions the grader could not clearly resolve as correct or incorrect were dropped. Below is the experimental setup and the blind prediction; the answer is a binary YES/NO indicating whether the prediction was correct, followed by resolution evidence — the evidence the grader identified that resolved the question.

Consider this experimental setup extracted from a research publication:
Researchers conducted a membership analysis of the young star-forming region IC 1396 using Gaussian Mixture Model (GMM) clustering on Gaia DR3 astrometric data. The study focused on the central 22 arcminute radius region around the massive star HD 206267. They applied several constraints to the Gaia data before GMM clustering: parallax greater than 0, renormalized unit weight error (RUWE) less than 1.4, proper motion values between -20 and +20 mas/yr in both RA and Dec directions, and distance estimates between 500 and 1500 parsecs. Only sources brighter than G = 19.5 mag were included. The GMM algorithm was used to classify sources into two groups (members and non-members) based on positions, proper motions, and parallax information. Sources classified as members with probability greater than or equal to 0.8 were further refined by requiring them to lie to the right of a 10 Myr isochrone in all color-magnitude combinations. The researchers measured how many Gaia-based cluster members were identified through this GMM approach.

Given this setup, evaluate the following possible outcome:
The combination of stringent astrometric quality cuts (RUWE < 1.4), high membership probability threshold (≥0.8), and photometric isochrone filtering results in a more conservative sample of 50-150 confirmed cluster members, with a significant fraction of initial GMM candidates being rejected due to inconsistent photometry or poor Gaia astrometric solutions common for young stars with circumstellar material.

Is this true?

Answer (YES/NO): NO